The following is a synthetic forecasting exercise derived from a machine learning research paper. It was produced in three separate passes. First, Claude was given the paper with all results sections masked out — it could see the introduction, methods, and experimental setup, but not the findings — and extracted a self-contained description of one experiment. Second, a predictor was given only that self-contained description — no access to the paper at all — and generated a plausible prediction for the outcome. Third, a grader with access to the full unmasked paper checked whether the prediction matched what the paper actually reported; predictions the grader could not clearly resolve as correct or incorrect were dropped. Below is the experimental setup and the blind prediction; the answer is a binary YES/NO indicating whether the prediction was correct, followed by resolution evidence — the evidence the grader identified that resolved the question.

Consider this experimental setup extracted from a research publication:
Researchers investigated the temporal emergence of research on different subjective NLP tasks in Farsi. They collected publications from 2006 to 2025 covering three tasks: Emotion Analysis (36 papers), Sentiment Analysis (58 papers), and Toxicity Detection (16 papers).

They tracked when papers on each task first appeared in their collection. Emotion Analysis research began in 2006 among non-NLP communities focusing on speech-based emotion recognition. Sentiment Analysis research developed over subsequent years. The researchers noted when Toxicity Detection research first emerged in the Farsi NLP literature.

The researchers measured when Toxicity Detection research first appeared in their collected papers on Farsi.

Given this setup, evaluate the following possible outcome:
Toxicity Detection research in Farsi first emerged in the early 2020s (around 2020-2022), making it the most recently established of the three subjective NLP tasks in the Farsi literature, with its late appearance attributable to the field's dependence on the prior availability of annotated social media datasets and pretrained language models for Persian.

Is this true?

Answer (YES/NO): YES